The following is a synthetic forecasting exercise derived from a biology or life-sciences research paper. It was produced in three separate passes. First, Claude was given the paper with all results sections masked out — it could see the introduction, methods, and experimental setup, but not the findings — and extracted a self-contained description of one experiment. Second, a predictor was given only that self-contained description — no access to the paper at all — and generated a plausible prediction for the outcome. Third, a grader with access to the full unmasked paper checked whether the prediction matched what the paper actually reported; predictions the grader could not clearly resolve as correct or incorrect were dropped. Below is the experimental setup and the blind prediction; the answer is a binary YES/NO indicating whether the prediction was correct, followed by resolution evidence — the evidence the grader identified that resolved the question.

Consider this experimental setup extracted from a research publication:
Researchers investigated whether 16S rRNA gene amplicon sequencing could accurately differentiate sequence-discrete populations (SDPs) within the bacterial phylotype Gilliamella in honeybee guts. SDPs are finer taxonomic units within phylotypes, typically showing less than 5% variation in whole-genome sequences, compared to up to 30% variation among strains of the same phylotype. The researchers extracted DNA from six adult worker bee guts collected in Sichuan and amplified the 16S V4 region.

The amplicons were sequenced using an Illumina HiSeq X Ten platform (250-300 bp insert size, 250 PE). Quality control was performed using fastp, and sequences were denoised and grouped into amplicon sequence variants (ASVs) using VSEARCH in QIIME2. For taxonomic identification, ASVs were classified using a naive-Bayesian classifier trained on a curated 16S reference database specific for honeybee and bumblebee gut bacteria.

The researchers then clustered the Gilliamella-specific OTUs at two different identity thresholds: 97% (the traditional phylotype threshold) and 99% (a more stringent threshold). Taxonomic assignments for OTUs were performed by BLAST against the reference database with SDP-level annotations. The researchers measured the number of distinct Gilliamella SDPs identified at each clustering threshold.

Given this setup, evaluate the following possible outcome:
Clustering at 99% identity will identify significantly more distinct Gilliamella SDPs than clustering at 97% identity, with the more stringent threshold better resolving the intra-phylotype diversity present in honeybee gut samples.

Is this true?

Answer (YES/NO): NO